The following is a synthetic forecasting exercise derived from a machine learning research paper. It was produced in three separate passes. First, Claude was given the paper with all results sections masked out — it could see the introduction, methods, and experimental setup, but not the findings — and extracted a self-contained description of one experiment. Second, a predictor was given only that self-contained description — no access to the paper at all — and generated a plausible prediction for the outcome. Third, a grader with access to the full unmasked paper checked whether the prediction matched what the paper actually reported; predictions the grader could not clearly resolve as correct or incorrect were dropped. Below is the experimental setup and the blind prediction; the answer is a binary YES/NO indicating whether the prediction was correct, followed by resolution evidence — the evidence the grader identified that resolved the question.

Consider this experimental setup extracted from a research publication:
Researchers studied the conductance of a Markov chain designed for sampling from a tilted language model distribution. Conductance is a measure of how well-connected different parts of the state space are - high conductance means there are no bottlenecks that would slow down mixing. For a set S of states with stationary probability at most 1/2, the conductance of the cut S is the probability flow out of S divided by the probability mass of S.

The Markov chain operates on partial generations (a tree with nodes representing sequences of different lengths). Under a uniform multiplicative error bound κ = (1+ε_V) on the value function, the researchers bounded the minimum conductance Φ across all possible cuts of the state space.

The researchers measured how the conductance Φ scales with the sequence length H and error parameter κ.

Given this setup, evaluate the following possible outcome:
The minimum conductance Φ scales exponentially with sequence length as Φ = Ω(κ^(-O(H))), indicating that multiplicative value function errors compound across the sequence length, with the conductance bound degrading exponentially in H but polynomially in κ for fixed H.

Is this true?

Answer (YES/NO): NO